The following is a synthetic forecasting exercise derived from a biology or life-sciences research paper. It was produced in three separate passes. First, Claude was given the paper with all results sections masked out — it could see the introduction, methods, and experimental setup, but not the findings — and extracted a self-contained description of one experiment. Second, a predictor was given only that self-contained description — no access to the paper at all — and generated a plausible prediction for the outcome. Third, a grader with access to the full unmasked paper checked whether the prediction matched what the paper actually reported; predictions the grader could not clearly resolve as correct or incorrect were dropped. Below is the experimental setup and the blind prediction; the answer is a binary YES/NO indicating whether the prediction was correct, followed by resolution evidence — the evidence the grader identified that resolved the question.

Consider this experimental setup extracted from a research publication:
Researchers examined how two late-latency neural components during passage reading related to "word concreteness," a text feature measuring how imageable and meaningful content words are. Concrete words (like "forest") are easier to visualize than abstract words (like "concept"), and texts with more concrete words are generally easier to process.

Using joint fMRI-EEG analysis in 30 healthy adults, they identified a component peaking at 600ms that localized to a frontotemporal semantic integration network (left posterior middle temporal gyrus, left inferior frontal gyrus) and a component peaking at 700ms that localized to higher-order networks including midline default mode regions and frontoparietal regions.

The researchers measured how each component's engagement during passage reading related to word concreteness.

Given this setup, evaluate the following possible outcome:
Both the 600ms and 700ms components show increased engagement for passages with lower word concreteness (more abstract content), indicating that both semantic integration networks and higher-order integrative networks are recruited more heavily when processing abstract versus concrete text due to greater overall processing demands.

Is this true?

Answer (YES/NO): NO